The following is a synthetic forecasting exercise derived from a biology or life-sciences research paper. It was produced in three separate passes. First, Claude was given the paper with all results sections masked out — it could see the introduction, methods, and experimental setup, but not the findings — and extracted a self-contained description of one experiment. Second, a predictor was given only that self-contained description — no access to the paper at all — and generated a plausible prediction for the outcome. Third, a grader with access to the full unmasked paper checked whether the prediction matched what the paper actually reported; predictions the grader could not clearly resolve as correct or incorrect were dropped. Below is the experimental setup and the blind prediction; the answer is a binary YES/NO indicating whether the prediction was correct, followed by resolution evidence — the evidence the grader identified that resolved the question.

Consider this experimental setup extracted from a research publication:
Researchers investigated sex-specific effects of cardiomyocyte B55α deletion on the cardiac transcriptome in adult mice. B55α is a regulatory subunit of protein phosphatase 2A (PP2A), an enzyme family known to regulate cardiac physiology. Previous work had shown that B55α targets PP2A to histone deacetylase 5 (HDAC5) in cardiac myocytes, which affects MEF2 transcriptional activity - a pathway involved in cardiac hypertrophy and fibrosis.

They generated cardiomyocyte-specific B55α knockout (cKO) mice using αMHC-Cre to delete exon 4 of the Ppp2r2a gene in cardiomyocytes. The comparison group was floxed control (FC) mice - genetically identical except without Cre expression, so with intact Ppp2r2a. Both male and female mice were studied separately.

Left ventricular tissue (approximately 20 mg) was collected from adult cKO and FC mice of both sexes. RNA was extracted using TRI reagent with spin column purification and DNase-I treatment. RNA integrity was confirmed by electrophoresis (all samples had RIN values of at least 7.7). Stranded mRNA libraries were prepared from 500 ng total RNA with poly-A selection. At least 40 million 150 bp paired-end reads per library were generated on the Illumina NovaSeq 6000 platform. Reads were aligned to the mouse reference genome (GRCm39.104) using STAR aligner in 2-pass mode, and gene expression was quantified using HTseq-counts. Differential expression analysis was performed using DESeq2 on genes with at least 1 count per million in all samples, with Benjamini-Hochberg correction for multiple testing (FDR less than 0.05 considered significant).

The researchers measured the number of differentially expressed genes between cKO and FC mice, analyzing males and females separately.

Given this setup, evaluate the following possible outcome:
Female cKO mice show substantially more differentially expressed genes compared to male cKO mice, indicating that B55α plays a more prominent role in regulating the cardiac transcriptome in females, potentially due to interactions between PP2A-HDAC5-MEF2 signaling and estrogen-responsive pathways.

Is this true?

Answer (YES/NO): NO